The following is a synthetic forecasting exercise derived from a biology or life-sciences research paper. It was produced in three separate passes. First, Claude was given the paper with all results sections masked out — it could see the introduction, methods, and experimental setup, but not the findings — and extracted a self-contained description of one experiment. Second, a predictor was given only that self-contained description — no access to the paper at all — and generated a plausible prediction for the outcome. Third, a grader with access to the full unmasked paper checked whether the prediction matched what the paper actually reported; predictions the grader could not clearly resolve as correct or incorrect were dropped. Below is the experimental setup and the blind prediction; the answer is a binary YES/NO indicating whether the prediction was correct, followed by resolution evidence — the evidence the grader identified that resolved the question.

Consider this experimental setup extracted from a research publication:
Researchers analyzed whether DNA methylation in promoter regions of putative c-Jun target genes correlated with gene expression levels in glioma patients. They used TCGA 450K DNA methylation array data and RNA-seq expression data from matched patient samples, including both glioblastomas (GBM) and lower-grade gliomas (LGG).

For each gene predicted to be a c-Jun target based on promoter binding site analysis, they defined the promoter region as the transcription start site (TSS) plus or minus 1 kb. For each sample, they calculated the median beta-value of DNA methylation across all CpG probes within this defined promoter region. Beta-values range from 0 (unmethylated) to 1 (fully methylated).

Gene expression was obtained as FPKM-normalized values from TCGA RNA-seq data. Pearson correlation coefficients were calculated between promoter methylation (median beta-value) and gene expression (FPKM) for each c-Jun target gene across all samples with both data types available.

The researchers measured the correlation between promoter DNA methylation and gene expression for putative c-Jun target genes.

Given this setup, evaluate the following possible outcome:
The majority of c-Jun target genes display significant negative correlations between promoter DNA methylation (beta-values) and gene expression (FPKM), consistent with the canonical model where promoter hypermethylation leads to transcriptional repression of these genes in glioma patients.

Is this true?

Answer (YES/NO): YES